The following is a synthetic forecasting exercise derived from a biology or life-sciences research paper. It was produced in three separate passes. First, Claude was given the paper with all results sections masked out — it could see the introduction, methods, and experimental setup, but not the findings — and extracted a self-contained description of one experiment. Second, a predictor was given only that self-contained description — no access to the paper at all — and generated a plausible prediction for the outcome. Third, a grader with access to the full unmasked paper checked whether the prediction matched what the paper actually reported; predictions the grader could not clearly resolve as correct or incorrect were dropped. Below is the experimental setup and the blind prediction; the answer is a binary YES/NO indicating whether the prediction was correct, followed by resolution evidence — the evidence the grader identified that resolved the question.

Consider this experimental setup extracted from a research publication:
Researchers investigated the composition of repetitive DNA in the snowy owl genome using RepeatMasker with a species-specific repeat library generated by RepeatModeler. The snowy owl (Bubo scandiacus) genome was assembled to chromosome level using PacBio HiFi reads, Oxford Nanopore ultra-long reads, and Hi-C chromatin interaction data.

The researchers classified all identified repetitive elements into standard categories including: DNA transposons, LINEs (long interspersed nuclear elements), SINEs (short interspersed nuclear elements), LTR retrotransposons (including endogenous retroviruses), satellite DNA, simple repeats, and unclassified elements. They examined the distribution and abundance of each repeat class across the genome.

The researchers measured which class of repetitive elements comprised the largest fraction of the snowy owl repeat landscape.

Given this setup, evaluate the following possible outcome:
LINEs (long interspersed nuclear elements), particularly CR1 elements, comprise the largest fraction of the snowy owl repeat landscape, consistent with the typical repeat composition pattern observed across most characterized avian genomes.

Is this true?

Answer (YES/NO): NO